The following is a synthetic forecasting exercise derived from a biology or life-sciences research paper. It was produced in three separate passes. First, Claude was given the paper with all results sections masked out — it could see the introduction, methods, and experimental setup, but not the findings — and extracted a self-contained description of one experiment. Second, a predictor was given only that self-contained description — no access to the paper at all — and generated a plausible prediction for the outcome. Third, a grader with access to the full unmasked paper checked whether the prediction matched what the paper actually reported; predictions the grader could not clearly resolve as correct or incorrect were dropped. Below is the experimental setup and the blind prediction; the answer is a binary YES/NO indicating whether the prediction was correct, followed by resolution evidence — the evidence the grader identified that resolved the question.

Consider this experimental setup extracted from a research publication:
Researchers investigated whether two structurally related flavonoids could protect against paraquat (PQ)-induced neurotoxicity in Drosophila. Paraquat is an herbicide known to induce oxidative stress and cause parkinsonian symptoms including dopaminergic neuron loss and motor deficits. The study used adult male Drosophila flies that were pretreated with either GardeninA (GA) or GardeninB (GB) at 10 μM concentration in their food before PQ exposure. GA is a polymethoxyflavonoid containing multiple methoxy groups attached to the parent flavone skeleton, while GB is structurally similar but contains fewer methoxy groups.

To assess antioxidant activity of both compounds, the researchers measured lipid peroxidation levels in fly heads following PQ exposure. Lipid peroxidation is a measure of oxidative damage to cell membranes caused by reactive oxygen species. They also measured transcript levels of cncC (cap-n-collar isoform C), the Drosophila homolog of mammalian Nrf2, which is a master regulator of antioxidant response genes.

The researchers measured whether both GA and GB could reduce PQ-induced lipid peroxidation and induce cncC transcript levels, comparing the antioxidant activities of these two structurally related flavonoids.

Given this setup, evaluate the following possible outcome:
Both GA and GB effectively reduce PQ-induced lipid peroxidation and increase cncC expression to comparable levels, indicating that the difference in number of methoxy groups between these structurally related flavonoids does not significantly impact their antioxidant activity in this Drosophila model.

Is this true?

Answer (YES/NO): YES